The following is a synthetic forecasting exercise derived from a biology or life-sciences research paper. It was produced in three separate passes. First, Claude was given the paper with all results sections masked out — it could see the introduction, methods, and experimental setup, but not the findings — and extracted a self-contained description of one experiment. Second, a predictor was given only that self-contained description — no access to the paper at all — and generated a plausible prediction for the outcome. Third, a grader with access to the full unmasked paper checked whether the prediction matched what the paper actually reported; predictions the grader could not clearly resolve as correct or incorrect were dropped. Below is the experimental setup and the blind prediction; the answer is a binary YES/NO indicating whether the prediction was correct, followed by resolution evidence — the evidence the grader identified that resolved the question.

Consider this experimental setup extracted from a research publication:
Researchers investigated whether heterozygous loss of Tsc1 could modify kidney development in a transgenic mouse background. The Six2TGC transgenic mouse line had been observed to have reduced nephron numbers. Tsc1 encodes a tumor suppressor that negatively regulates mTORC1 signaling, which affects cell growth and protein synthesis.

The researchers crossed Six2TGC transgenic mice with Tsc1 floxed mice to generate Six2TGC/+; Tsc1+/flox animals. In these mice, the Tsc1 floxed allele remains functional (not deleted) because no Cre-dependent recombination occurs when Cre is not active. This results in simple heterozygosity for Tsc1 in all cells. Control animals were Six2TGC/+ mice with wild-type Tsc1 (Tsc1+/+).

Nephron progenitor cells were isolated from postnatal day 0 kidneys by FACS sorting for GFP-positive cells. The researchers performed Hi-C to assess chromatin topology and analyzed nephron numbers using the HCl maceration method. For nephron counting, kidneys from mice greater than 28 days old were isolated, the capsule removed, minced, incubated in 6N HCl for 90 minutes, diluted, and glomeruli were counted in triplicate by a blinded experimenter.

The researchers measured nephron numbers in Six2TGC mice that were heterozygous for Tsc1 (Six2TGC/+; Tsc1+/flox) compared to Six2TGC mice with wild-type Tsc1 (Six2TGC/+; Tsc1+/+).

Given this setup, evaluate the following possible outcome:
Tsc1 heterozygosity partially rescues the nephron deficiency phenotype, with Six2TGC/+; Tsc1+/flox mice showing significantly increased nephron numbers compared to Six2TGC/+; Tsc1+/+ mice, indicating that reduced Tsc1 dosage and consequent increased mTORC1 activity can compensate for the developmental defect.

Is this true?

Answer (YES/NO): YES